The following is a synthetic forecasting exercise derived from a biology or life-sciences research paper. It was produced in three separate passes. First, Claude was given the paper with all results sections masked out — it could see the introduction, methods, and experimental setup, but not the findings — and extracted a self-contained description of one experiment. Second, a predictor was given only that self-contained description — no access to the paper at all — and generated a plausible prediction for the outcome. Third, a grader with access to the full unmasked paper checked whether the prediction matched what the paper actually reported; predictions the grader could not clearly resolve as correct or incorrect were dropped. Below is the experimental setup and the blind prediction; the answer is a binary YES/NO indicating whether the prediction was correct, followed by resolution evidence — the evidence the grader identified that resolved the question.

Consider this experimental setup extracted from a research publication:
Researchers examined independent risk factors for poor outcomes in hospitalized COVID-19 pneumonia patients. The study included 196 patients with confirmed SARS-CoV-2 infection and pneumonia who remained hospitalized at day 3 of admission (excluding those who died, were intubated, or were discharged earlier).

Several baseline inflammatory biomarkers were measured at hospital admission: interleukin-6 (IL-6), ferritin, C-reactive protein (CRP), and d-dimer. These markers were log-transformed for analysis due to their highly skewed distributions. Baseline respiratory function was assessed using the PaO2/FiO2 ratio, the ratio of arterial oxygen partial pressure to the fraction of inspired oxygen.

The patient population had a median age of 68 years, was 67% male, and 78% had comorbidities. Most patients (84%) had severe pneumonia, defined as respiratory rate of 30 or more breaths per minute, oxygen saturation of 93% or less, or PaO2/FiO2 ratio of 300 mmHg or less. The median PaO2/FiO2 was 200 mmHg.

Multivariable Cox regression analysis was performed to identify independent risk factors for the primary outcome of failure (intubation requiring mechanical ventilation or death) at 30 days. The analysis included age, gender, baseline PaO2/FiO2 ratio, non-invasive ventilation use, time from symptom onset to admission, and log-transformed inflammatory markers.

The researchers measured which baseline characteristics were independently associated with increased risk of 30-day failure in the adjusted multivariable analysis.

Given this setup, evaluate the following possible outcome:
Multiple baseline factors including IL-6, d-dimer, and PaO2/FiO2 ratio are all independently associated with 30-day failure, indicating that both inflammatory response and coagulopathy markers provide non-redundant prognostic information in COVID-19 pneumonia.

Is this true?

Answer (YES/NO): NO